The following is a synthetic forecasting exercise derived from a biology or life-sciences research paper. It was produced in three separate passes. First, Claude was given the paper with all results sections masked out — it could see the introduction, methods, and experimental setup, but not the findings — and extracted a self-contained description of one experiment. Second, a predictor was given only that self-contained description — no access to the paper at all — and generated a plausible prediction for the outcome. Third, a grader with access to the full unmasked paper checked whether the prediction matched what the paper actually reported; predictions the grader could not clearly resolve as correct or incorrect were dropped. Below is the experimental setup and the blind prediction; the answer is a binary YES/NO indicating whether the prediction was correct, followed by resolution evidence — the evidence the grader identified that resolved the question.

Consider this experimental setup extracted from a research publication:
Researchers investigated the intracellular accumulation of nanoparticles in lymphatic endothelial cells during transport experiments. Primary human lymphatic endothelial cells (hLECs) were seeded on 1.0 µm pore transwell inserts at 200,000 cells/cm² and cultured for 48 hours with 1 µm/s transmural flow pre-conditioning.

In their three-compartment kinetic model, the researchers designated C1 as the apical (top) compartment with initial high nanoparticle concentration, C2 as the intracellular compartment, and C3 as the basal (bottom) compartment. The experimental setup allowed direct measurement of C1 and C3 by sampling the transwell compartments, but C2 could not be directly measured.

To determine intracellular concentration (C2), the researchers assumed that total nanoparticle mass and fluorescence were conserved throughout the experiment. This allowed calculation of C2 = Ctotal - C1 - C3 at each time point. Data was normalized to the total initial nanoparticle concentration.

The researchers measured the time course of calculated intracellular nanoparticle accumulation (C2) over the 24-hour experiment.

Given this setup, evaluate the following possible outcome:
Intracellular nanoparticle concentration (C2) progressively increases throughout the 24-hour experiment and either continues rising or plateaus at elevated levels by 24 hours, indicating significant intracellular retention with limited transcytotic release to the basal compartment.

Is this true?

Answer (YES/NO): NO